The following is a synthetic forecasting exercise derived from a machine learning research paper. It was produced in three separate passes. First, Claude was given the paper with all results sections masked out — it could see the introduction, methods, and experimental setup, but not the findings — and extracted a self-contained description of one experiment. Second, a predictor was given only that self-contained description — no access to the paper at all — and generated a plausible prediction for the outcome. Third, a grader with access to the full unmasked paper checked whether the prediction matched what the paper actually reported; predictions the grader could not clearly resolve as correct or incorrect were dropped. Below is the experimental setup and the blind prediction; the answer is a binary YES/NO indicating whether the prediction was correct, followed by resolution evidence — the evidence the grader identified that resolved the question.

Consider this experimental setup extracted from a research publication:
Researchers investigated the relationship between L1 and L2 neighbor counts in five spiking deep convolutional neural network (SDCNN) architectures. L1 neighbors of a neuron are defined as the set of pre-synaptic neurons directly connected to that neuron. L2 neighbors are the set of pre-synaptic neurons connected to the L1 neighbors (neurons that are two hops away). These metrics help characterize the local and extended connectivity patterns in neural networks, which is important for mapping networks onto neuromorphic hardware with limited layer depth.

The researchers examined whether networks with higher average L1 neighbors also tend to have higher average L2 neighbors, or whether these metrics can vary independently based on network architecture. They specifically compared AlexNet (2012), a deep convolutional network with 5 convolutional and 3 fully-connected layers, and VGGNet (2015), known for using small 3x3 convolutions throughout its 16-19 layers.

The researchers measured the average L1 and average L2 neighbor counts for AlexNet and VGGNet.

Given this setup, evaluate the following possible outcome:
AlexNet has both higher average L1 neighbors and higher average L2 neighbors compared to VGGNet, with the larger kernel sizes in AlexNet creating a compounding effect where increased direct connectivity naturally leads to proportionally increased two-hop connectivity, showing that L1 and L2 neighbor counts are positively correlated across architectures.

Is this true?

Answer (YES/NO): NO